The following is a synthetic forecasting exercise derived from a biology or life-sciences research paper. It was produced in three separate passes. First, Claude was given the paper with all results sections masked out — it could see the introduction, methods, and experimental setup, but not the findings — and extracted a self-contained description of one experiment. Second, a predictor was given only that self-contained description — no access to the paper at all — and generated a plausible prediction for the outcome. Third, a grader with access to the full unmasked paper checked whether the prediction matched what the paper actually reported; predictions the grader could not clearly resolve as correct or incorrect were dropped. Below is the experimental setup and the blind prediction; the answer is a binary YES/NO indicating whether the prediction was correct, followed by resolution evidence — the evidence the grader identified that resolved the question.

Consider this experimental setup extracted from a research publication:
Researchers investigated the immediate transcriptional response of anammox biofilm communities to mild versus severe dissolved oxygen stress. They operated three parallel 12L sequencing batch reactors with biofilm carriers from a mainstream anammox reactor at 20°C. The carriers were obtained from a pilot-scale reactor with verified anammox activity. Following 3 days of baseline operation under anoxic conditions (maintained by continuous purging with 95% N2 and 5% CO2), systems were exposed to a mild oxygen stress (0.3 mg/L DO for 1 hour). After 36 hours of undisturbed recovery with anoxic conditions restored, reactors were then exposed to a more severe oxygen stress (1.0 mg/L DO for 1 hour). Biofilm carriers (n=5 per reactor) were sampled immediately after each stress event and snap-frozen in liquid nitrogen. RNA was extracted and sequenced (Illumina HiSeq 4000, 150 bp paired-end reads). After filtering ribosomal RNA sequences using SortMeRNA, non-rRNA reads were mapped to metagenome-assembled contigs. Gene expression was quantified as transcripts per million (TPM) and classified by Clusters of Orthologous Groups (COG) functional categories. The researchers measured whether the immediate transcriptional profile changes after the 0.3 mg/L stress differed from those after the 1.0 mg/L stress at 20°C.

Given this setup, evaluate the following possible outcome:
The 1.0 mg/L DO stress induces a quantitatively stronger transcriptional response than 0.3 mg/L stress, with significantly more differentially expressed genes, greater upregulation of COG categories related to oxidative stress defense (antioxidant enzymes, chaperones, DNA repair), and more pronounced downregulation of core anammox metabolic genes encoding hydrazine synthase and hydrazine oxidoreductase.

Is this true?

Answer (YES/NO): NO